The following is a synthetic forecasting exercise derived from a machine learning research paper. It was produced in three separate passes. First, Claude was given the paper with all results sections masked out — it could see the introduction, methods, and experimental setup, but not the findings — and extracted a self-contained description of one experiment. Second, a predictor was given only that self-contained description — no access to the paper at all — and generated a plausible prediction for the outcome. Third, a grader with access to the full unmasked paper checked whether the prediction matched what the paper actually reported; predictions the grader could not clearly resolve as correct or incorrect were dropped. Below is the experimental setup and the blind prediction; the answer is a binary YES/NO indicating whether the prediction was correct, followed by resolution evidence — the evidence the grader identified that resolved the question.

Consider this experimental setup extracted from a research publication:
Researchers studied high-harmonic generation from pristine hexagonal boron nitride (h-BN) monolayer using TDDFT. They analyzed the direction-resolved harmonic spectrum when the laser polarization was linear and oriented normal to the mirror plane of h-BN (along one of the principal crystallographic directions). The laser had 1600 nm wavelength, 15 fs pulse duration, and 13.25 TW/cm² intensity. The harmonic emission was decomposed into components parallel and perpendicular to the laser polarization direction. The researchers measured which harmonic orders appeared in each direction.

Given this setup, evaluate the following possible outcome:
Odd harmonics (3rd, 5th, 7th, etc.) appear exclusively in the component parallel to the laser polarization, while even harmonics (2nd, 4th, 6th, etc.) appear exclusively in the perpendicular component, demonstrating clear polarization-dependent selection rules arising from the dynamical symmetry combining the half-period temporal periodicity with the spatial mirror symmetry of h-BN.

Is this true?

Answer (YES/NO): YES